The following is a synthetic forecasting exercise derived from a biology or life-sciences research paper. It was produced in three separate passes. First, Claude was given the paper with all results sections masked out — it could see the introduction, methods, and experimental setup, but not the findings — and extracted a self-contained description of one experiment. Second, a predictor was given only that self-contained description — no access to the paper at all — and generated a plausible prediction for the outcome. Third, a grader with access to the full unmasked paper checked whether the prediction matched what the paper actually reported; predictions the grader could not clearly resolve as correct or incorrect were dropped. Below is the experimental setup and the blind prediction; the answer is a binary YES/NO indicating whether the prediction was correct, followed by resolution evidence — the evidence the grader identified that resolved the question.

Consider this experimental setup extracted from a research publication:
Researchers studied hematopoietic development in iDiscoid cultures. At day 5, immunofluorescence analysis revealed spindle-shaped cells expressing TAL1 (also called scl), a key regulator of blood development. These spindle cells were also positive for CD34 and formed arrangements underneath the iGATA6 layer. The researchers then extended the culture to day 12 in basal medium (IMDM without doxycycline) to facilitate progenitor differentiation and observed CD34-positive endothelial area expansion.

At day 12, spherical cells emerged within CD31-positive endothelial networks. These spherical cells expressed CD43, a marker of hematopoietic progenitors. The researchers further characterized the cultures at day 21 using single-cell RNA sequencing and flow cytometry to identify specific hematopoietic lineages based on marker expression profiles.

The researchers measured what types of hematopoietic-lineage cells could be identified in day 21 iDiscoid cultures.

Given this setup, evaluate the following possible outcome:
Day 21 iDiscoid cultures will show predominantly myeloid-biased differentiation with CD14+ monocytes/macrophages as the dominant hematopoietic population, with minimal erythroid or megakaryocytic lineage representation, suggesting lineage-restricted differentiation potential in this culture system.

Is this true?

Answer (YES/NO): NO